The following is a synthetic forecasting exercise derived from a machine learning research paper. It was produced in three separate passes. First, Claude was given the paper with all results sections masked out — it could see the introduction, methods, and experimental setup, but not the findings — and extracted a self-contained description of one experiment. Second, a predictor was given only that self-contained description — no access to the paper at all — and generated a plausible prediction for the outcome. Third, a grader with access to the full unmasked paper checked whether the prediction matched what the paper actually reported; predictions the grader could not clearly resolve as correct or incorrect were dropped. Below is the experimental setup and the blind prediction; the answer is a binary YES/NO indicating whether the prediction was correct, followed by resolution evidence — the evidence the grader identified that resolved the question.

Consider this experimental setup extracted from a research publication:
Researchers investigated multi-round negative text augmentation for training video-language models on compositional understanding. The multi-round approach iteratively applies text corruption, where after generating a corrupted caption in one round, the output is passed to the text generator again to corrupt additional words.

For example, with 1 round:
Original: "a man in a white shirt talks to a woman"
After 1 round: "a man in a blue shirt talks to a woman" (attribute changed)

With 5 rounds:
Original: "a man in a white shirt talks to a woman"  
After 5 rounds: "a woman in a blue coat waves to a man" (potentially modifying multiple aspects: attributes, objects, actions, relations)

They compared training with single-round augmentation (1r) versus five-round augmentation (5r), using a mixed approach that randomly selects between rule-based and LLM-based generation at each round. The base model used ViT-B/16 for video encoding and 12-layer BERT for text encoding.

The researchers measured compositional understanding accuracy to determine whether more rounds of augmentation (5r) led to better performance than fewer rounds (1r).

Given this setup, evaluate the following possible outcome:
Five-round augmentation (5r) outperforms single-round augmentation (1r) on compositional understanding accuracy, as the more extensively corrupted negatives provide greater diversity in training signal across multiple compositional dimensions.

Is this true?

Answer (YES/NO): NO